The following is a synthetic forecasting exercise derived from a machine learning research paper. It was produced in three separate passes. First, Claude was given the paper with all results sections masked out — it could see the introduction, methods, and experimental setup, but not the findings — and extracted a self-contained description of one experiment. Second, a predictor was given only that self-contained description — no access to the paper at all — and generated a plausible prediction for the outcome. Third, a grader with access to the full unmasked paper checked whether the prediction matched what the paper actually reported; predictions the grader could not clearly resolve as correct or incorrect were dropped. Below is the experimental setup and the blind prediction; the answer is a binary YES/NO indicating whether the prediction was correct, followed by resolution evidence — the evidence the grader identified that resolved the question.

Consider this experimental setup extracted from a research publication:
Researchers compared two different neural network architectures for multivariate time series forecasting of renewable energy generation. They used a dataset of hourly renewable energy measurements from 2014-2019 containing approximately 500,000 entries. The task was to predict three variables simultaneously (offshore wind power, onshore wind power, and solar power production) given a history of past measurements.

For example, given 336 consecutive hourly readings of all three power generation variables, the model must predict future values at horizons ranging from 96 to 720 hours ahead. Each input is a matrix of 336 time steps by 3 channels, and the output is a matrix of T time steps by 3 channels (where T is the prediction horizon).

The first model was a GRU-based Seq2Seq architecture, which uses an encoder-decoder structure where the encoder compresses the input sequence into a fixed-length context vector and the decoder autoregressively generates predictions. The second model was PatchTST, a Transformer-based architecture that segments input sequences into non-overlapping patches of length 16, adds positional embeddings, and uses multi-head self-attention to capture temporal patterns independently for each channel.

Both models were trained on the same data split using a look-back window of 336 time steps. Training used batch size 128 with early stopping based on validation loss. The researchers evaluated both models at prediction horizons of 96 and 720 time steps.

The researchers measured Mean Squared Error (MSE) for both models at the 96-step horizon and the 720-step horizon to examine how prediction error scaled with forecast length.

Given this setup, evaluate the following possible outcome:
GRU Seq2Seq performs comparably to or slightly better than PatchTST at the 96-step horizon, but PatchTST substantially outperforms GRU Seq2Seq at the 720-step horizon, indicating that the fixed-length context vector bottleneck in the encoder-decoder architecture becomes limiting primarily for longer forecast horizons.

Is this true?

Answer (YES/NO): NO